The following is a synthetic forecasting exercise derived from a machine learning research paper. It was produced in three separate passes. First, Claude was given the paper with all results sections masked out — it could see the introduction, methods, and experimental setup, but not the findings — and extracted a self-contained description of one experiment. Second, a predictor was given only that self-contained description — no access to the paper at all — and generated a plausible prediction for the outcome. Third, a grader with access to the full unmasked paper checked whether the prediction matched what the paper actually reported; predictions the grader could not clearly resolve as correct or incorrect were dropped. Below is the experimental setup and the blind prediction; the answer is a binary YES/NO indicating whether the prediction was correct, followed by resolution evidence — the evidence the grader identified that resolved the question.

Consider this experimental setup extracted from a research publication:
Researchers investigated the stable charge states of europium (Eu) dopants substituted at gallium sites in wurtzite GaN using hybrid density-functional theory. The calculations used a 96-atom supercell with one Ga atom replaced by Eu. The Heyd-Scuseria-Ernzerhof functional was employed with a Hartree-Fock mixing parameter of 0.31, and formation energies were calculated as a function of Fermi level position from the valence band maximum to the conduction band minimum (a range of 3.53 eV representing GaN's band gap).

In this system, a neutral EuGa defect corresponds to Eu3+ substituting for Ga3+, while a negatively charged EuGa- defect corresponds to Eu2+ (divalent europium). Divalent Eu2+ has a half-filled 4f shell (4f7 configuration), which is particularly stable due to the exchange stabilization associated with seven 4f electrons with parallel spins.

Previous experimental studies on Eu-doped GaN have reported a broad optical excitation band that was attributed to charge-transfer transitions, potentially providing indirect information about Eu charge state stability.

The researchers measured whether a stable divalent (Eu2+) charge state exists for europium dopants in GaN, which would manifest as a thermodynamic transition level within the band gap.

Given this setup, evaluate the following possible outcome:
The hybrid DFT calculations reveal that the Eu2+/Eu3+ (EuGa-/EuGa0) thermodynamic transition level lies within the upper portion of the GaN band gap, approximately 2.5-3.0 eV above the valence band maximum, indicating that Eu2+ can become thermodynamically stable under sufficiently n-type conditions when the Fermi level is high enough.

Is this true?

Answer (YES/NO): NO